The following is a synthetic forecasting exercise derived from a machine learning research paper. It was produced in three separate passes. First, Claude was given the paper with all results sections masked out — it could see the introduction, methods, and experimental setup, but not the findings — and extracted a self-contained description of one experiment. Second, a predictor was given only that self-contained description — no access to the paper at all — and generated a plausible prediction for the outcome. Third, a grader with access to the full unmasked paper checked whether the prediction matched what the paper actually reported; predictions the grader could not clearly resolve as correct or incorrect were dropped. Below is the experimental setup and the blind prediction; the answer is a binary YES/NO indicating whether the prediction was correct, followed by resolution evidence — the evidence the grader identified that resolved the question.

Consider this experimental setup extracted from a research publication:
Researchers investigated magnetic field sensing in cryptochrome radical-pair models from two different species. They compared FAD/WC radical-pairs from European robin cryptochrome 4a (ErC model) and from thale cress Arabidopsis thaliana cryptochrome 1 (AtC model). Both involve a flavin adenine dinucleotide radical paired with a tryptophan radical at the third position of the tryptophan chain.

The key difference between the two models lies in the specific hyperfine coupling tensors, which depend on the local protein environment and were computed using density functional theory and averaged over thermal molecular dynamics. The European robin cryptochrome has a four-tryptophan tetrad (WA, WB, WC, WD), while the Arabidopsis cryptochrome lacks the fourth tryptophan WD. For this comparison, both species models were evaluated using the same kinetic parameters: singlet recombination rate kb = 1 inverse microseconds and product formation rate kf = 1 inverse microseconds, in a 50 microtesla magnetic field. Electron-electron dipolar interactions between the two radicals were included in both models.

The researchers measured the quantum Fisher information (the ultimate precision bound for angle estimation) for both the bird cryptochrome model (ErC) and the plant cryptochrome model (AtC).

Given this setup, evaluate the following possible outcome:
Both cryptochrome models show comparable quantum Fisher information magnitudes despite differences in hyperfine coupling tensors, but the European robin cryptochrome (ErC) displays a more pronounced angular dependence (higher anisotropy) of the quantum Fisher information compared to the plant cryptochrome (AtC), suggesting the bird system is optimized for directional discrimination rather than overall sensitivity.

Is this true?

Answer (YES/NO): NO